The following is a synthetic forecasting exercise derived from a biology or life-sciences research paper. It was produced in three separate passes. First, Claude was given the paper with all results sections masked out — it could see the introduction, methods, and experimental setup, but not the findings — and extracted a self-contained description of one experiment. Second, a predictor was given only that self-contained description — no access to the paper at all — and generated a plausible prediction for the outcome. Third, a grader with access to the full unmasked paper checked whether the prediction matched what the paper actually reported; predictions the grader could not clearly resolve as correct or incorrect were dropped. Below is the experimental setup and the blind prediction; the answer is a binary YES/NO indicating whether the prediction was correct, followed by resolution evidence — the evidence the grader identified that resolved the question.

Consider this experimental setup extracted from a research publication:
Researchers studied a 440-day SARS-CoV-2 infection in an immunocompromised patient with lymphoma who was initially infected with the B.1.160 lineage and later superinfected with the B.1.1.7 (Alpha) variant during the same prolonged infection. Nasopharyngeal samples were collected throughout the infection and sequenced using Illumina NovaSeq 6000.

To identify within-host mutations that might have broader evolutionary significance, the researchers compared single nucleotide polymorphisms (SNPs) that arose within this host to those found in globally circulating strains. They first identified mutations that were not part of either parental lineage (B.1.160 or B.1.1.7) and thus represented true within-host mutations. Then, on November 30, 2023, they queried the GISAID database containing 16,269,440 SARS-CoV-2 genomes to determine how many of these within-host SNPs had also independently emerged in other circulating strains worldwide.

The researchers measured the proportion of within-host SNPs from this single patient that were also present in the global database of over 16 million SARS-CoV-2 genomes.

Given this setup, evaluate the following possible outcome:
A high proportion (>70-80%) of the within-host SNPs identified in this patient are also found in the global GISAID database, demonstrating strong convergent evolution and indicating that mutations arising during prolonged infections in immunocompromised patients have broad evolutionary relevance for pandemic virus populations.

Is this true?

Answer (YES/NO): NO